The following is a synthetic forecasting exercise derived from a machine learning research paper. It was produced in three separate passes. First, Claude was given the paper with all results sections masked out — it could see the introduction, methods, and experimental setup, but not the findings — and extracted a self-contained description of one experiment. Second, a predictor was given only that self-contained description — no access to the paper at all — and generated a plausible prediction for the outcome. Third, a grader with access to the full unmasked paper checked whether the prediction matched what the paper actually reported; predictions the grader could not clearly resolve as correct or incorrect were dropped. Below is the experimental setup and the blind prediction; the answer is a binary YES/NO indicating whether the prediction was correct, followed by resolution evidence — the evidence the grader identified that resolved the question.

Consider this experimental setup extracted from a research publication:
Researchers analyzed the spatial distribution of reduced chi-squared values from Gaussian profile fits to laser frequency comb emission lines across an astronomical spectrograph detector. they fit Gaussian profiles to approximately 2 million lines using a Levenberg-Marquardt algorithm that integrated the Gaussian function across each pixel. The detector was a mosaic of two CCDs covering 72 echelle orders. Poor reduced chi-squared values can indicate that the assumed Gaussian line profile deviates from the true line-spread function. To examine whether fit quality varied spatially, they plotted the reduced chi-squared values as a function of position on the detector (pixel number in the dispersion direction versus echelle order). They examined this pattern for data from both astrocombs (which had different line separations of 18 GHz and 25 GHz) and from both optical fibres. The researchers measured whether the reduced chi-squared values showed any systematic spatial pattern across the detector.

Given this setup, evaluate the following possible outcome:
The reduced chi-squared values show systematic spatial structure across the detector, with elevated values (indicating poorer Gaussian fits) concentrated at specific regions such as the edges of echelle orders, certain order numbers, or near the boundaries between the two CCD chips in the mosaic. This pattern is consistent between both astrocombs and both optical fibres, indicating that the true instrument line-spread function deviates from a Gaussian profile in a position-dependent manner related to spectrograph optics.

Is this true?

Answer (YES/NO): YES